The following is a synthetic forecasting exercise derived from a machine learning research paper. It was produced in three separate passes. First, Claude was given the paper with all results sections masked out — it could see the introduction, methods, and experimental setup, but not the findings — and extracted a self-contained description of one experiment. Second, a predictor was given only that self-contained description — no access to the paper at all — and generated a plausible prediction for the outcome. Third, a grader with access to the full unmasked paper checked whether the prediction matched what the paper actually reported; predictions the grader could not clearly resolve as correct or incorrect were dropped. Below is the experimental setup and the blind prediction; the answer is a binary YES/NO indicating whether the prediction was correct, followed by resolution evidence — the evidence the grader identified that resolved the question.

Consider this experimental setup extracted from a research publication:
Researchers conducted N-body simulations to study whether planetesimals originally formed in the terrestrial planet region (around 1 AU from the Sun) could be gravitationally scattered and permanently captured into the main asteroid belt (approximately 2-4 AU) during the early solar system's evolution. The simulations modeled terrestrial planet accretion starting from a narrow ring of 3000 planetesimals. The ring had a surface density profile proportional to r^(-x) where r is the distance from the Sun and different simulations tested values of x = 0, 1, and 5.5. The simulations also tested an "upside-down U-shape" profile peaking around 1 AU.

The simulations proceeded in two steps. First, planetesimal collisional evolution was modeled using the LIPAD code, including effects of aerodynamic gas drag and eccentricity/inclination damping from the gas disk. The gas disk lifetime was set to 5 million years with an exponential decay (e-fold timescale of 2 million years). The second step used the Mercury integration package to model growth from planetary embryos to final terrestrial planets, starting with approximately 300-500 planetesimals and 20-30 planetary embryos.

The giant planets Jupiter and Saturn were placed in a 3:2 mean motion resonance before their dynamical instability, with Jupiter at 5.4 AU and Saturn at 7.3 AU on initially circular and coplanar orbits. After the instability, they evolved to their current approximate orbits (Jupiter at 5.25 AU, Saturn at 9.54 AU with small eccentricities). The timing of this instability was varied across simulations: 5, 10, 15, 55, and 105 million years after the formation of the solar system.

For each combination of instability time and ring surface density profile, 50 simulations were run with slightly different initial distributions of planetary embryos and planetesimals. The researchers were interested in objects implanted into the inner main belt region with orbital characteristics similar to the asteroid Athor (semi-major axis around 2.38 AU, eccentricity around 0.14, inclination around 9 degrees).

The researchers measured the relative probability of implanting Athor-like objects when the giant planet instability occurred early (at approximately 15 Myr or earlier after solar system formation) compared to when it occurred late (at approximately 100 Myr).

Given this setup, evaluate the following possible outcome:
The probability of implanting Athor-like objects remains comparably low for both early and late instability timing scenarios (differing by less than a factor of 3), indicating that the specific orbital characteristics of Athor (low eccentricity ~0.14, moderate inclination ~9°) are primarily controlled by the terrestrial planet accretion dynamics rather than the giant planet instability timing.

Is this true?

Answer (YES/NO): YES